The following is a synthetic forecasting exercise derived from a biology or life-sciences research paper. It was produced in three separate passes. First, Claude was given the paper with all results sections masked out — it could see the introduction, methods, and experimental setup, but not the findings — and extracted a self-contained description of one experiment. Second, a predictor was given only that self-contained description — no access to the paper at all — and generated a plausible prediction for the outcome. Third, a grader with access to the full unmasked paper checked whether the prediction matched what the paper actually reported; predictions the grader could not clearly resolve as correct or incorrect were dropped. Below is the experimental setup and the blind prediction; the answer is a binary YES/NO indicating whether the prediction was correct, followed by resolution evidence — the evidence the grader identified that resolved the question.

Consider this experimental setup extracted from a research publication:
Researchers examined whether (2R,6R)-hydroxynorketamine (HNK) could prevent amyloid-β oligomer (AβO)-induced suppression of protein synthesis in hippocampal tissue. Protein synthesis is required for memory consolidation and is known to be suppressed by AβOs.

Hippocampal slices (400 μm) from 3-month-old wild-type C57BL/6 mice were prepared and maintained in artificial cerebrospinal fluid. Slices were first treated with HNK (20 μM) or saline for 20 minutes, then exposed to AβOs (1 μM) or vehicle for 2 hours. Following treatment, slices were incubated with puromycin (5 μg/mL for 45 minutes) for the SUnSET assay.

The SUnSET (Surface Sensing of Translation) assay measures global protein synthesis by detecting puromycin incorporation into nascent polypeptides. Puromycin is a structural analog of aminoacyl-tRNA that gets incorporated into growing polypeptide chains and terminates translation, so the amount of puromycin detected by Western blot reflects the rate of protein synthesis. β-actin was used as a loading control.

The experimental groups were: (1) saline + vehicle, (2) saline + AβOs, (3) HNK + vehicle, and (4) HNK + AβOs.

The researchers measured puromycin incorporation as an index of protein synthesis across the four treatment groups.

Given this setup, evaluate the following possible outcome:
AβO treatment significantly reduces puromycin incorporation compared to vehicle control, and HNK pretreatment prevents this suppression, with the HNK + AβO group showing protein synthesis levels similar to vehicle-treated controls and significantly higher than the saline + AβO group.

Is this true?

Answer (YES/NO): YES